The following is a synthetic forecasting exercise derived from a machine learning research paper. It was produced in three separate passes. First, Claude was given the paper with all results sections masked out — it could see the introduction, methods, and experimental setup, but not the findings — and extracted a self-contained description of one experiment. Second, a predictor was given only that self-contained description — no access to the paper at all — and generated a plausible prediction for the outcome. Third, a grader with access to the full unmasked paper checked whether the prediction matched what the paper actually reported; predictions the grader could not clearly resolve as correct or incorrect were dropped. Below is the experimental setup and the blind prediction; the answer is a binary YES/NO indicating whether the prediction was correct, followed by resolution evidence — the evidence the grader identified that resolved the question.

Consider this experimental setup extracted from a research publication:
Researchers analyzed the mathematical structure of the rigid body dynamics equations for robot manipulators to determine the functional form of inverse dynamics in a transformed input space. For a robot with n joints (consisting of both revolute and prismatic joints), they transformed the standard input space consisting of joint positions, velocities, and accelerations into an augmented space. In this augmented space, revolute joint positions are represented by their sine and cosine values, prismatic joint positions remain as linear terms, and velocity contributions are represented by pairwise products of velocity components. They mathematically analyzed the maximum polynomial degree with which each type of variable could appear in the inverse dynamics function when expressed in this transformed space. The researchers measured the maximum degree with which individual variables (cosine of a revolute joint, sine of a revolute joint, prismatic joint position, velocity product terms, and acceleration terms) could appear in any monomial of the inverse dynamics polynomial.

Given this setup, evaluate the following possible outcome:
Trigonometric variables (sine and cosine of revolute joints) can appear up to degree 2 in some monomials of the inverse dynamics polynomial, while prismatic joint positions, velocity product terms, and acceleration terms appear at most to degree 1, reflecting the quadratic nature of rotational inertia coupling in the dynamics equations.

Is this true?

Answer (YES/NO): NO